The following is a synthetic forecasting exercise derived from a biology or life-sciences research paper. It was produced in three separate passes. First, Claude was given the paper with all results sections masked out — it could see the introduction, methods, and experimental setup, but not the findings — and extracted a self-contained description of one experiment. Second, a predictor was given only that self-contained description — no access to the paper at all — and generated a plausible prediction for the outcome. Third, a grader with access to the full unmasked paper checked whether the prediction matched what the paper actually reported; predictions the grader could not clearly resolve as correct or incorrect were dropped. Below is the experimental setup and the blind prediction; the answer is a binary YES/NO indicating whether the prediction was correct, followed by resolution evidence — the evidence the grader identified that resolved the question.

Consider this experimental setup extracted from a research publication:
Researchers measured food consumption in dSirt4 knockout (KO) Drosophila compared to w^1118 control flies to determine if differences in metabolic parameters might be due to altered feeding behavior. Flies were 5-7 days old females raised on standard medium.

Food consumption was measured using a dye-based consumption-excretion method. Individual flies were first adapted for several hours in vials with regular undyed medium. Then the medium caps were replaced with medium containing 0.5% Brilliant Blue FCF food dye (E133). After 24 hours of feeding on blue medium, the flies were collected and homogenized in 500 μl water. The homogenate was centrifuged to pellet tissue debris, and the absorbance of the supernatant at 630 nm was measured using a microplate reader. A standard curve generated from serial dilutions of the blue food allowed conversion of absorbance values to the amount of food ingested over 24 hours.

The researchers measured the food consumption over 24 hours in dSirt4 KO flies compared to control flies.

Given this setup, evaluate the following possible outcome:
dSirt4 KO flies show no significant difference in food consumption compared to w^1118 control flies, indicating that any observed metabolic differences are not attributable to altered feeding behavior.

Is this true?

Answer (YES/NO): NO